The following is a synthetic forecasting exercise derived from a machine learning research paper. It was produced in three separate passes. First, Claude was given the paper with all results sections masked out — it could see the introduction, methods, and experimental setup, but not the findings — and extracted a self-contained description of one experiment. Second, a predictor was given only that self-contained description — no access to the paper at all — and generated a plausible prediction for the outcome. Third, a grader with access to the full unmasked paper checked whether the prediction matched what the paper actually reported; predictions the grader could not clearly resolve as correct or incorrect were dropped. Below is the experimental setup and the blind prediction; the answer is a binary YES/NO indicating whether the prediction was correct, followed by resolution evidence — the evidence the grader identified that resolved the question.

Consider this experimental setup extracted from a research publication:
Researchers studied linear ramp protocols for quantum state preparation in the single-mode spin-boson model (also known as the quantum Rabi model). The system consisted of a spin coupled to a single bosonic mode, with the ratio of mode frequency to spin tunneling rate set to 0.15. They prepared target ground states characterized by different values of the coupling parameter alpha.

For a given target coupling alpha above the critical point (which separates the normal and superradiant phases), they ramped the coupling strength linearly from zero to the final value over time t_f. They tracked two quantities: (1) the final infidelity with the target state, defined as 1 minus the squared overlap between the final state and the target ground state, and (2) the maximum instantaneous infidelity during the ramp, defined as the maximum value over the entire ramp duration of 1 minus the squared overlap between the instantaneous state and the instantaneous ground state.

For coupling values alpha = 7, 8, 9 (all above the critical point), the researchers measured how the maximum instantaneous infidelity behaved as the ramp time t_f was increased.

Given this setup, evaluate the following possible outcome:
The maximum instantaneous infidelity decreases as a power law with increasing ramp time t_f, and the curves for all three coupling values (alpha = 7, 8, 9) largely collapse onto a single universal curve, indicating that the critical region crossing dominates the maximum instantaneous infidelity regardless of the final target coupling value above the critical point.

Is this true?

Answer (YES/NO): NO